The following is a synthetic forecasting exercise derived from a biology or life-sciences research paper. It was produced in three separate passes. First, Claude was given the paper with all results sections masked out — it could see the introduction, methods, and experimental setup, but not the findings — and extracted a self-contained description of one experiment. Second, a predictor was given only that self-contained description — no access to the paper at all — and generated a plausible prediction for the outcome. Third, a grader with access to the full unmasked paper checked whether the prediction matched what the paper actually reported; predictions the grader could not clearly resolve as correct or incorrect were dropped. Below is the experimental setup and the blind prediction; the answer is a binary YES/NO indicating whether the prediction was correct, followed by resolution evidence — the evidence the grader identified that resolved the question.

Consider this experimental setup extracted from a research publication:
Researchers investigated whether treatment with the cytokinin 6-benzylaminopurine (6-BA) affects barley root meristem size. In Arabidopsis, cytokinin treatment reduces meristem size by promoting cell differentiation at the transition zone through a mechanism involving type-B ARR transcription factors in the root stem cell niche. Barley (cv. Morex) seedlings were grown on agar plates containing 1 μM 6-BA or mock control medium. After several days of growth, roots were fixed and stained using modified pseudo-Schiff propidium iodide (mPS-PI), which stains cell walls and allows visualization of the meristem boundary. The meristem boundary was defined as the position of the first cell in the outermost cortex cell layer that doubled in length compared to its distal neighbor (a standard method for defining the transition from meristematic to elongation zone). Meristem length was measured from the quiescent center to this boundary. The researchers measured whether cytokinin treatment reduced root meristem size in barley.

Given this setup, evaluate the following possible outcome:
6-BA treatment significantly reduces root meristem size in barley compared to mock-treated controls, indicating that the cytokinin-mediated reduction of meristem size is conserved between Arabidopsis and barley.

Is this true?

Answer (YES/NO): YES